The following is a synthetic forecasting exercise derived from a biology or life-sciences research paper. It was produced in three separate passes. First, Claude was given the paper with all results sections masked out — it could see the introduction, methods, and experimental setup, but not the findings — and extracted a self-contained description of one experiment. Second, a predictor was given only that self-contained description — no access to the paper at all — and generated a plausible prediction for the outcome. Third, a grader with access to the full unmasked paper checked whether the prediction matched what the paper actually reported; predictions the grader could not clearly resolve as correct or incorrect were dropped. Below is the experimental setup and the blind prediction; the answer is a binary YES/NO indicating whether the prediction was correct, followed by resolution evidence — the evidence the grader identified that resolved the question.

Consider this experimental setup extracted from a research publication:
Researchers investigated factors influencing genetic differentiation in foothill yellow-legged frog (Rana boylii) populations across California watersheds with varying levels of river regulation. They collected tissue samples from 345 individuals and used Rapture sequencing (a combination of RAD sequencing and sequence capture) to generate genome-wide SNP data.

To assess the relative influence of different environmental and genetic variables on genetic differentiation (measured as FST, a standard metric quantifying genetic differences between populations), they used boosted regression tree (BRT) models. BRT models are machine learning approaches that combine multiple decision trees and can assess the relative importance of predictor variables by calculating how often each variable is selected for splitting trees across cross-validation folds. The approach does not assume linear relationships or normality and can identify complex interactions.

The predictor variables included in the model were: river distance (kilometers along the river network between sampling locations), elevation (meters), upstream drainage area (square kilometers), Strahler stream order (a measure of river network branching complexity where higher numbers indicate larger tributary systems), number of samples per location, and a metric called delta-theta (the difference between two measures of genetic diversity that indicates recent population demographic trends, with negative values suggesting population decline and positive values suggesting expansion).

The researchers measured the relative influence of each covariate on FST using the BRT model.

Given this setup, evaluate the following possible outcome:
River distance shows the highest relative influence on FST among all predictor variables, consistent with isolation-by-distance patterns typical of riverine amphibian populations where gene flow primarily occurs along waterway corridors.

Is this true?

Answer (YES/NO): NO